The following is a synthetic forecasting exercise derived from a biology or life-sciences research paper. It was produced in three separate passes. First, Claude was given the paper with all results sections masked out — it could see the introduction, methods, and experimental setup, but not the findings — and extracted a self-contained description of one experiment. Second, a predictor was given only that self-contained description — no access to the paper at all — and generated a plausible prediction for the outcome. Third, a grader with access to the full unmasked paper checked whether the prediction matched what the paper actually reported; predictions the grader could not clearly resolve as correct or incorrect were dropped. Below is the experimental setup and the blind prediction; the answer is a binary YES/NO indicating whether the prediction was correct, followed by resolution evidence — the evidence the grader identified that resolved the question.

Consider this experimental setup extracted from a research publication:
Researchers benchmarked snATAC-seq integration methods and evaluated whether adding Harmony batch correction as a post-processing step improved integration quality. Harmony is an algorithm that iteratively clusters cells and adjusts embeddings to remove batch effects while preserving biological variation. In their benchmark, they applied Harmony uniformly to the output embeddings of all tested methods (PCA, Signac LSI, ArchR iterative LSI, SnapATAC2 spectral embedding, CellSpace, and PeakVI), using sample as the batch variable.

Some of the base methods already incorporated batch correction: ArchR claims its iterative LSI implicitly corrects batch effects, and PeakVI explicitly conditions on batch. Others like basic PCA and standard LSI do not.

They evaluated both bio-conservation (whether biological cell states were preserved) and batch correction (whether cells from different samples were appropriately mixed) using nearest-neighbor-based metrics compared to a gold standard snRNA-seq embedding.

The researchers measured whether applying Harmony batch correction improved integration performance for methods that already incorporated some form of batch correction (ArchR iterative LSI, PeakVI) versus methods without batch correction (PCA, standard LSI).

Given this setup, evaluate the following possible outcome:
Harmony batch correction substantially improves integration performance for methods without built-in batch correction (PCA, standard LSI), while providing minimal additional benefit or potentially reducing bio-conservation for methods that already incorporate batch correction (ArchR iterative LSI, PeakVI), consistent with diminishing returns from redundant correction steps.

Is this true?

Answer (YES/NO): NO